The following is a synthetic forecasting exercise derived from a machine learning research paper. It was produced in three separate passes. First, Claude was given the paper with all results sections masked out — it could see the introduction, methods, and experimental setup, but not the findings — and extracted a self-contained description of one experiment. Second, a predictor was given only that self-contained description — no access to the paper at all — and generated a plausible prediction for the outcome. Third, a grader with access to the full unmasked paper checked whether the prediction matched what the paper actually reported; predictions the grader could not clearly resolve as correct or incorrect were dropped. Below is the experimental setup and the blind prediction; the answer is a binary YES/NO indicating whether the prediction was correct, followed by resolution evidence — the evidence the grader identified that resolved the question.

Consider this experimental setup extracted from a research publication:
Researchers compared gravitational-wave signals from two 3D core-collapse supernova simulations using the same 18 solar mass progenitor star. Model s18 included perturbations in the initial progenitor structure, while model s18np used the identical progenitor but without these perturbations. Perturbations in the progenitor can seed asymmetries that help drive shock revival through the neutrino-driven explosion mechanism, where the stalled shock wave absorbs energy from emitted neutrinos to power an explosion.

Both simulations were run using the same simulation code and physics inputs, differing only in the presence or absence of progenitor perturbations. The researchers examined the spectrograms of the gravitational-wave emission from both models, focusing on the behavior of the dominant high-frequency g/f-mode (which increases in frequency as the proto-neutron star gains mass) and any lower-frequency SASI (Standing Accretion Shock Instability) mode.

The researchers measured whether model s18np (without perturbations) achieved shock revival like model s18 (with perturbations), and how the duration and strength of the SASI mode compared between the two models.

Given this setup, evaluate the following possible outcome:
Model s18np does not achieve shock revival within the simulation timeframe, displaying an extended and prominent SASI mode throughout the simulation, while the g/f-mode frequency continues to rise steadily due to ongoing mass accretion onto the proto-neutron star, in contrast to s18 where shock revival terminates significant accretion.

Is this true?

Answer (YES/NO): NO